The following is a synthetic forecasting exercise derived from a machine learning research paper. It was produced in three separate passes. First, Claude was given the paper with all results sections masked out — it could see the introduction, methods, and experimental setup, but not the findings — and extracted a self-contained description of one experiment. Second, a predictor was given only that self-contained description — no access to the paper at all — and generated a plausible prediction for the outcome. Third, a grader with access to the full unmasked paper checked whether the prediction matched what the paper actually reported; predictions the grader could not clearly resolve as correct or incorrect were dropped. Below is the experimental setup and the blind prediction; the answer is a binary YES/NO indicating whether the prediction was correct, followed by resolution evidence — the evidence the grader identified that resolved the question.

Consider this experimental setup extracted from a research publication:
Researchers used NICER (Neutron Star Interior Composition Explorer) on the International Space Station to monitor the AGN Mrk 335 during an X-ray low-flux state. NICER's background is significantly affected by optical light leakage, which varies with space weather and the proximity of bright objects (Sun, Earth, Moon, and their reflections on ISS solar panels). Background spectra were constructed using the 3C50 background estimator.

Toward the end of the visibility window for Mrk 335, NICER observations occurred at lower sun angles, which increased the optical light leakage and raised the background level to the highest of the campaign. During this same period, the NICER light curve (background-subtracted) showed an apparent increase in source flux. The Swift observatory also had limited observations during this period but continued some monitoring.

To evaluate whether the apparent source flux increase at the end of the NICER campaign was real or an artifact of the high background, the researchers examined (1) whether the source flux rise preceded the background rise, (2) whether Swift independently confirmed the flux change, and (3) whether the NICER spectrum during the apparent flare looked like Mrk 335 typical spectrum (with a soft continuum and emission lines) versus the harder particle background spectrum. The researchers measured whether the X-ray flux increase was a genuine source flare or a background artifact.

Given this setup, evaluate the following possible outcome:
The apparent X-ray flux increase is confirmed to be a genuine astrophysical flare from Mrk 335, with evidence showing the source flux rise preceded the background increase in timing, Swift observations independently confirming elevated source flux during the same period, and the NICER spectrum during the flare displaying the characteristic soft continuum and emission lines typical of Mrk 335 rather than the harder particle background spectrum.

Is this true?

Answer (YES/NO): YES